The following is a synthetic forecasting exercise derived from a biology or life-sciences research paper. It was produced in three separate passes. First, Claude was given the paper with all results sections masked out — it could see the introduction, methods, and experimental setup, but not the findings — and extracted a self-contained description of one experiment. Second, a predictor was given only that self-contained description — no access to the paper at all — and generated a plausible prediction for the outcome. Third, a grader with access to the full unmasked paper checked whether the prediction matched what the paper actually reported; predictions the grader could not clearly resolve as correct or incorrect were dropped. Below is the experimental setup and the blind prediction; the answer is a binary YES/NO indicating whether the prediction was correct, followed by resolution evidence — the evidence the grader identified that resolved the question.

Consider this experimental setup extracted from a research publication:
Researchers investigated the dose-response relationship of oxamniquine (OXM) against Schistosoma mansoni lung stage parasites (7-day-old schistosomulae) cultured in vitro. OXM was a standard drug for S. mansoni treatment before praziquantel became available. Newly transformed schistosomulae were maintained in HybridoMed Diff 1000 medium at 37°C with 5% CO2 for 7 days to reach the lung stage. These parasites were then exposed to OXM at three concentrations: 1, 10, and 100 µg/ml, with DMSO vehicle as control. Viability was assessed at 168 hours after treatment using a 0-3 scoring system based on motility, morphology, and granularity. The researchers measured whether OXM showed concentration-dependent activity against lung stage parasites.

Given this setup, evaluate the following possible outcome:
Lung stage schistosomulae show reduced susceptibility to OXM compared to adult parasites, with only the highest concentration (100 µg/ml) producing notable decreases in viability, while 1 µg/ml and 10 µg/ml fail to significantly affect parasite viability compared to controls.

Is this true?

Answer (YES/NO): NO